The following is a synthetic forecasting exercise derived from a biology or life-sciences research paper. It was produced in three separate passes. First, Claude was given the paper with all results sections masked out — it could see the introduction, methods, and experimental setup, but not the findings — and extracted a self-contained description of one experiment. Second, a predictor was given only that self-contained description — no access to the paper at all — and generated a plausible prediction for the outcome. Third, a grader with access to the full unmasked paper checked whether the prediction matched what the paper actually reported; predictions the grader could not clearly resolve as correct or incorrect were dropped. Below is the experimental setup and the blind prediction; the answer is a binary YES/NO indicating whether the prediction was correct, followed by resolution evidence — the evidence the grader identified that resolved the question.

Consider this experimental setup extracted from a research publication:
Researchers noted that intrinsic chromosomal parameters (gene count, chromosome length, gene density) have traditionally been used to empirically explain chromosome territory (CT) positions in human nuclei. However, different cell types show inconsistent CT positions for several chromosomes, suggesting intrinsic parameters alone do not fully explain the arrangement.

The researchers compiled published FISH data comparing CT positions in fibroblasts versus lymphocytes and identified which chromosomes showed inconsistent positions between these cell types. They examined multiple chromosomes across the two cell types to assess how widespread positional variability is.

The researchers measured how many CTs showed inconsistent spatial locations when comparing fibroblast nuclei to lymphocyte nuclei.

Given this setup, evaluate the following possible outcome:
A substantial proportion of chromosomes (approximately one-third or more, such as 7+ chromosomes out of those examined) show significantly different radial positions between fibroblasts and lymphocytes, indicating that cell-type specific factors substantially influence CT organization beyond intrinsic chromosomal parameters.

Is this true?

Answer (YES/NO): YES